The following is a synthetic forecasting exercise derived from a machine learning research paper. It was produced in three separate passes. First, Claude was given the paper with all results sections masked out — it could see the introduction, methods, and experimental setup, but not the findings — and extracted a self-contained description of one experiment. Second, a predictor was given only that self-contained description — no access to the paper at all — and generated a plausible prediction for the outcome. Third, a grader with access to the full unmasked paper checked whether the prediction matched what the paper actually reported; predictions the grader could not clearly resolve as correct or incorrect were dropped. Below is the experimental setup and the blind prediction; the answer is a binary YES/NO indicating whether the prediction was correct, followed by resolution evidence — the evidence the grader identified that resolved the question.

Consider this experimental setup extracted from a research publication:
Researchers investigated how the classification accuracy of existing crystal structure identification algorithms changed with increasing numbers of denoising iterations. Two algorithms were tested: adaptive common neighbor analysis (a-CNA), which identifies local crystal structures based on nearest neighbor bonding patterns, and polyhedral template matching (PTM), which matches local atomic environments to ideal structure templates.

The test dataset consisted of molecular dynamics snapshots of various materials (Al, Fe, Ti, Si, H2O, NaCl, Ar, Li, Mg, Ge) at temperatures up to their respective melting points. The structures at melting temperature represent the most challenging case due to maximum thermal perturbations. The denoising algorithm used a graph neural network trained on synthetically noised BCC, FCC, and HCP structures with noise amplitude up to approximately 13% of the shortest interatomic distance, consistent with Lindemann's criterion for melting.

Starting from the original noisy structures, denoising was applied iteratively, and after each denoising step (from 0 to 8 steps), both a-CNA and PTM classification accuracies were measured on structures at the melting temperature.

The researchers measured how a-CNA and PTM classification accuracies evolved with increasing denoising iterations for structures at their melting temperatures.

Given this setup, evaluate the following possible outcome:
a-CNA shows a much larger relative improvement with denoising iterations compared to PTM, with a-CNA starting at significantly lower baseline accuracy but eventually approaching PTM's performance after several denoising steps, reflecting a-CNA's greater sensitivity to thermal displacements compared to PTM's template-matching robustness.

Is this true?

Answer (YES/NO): YES